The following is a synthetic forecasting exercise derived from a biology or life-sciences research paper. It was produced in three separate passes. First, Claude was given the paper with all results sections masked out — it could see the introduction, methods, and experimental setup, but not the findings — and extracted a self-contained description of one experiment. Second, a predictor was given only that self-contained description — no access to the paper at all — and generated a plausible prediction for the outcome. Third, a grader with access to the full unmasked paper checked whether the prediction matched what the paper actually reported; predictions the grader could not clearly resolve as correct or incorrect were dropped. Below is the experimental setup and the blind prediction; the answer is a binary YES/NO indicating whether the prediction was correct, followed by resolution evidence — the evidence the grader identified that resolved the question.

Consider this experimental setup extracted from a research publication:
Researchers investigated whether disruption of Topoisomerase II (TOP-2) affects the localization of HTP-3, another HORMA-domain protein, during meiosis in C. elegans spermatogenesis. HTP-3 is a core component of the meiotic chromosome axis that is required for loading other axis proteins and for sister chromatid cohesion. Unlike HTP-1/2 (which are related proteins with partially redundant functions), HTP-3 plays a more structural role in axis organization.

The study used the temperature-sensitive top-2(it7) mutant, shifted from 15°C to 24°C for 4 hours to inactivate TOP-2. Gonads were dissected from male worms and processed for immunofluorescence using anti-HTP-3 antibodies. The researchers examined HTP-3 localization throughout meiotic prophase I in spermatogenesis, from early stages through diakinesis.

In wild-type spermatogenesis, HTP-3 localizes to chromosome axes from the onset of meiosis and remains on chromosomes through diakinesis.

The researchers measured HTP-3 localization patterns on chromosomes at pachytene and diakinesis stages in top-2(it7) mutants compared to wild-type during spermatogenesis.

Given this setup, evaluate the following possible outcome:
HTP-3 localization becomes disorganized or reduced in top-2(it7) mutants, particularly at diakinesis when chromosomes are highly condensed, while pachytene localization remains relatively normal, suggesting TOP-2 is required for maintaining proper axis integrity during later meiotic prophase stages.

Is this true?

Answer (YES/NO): YES